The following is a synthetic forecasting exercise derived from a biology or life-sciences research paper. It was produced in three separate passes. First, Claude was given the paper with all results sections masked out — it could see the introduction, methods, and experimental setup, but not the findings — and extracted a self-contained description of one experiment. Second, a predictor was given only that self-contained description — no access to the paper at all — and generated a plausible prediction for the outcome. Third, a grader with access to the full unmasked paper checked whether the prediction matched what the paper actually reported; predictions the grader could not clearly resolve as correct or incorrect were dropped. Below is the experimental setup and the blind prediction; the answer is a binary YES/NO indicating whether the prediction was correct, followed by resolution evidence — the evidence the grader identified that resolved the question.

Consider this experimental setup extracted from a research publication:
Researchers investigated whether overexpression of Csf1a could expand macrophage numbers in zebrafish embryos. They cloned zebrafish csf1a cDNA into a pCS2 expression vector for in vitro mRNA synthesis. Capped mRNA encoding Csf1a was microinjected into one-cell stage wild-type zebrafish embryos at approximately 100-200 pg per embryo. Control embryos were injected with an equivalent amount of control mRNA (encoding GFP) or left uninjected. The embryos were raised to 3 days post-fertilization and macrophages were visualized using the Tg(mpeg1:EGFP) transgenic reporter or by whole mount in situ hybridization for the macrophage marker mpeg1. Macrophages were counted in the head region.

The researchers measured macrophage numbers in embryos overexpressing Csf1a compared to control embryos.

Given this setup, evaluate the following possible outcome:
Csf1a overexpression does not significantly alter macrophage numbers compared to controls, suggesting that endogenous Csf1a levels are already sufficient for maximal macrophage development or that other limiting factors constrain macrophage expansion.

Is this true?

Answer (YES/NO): NO